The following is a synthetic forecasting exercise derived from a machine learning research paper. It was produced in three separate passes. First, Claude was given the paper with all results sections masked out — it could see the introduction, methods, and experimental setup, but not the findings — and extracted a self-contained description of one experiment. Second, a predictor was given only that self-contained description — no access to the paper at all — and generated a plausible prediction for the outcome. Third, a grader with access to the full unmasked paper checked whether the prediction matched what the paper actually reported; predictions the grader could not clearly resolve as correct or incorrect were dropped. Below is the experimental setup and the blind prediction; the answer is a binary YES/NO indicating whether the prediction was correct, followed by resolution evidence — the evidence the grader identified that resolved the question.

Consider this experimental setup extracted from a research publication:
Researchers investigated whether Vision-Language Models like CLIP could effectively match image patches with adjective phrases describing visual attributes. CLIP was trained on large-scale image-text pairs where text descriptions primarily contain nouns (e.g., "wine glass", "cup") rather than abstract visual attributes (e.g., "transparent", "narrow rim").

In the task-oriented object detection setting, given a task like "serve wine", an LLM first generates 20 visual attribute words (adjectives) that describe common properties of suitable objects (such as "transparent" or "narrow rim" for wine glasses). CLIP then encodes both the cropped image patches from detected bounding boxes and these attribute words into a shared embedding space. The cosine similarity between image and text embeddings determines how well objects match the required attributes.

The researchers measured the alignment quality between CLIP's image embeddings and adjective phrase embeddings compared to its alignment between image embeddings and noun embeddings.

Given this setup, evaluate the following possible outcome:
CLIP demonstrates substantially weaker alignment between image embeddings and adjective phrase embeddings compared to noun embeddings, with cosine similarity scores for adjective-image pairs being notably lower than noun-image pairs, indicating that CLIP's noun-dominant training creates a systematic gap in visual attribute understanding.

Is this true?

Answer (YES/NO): YES